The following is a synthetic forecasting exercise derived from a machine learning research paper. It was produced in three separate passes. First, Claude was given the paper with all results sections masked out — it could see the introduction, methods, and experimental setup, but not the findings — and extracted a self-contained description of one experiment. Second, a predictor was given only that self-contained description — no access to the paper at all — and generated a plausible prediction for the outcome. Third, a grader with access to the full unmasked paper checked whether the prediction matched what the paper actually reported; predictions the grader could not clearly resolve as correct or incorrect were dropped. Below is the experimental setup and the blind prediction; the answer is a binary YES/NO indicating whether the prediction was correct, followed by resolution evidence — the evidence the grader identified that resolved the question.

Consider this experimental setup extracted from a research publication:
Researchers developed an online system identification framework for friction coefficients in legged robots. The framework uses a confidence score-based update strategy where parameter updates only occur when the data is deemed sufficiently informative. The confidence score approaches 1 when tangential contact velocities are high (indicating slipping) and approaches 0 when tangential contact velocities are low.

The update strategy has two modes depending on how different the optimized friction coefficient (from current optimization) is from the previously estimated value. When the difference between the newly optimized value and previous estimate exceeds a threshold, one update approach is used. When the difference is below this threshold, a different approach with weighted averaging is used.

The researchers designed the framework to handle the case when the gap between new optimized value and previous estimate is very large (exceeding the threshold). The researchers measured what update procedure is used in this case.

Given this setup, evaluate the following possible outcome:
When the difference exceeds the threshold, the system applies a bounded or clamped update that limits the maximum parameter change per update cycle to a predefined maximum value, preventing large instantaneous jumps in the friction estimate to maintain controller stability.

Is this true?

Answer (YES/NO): NO